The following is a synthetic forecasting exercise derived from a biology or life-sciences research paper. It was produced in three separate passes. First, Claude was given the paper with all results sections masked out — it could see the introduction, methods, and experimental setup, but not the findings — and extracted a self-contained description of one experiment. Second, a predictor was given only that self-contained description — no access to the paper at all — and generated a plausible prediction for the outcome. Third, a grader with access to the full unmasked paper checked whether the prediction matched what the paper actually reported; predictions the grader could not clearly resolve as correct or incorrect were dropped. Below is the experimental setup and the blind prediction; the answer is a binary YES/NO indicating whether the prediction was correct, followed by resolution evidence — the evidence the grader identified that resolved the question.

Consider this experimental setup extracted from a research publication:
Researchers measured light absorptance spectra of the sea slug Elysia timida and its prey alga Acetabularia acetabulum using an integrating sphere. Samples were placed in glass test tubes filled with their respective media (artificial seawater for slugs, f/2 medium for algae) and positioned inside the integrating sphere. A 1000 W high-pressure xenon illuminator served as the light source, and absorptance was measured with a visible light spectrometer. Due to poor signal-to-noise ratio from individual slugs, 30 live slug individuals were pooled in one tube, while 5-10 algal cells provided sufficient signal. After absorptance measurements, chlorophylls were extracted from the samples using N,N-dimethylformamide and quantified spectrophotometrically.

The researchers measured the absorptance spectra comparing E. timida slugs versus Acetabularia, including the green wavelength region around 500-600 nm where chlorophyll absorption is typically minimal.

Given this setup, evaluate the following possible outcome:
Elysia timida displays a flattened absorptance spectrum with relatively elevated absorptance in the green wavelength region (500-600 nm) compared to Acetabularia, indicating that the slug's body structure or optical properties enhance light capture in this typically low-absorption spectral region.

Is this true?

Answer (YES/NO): NO